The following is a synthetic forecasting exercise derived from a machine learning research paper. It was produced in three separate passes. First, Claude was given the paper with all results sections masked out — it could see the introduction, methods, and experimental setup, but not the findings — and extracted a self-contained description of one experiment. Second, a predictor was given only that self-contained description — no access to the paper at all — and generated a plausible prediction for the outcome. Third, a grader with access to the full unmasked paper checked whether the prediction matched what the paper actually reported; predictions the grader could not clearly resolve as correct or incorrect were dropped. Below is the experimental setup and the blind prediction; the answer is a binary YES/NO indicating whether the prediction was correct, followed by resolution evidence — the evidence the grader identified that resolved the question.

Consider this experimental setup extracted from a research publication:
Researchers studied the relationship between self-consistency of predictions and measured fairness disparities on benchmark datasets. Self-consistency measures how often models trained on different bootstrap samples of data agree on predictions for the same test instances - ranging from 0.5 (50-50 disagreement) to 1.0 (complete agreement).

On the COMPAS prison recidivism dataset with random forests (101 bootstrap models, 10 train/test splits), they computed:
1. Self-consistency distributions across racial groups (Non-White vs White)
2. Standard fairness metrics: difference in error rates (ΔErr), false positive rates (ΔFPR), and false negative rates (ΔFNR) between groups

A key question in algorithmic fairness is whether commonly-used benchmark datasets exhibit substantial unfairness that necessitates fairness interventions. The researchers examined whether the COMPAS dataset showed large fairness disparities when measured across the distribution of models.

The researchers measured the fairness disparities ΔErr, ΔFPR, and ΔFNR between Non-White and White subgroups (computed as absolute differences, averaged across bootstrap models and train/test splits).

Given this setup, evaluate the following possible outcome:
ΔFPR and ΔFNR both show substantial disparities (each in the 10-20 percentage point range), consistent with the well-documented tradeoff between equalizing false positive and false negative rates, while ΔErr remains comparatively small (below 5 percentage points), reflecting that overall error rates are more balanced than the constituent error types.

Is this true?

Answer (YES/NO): NO